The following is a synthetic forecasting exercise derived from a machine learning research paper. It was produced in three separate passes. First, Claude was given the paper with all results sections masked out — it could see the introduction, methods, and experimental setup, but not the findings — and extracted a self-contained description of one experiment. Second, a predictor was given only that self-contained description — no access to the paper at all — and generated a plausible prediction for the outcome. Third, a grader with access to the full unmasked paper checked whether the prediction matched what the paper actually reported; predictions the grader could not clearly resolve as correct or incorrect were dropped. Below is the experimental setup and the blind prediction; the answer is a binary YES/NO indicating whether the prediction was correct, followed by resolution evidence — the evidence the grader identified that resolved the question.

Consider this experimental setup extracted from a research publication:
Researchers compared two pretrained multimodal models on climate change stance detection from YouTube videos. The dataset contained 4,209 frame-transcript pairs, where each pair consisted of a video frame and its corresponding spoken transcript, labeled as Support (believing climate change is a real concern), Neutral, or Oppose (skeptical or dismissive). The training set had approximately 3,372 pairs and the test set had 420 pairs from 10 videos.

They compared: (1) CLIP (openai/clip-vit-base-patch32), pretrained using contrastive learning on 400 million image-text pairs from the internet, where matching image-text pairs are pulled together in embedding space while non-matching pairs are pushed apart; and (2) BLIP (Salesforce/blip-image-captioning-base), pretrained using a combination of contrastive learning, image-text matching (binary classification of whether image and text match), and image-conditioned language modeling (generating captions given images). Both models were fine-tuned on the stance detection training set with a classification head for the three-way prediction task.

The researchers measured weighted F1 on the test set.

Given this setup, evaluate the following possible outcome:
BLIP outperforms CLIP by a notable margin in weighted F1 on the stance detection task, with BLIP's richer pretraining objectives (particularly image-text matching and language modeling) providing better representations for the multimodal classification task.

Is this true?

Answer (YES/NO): NO